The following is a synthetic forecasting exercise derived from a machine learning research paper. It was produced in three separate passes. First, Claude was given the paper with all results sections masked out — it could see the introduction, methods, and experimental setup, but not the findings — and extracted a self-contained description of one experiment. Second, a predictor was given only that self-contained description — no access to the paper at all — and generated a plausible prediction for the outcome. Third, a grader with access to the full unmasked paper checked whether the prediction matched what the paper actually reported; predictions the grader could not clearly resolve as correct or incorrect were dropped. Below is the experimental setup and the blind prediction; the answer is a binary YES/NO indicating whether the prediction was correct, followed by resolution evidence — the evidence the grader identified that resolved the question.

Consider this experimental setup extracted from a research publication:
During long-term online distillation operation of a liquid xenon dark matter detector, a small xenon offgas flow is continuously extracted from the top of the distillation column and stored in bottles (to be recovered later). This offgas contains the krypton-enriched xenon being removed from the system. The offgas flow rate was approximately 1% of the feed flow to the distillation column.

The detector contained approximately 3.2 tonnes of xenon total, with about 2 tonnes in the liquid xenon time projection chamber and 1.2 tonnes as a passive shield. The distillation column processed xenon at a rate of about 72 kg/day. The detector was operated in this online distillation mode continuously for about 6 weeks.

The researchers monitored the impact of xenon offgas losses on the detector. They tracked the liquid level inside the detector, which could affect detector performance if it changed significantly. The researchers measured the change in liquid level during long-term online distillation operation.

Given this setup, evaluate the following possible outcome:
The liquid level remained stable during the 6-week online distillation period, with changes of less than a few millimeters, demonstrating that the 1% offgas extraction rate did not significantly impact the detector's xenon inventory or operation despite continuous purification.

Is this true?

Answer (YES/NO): NO